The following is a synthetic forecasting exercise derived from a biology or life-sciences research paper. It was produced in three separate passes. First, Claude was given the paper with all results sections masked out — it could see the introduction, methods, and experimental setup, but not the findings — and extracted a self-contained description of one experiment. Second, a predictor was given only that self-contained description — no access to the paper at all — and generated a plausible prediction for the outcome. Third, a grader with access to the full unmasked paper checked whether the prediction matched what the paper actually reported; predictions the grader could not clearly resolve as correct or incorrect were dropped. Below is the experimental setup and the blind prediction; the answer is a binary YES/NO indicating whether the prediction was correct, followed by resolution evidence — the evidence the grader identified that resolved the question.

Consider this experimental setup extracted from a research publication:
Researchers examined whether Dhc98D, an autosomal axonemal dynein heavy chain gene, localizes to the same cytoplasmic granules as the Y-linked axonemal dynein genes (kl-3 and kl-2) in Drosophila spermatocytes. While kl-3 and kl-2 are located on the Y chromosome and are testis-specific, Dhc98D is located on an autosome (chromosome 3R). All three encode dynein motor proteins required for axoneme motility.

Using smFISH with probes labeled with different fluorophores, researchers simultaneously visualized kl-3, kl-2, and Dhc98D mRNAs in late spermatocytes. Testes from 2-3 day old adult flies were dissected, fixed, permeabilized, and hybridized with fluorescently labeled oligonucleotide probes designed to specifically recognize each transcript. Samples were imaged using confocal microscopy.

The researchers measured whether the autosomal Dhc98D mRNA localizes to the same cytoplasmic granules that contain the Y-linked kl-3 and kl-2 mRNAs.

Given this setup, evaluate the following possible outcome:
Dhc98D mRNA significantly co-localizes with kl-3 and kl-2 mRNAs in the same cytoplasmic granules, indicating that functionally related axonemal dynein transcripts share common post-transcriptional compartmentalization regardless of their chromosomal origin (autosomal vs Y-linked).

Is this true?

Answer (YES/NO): YES